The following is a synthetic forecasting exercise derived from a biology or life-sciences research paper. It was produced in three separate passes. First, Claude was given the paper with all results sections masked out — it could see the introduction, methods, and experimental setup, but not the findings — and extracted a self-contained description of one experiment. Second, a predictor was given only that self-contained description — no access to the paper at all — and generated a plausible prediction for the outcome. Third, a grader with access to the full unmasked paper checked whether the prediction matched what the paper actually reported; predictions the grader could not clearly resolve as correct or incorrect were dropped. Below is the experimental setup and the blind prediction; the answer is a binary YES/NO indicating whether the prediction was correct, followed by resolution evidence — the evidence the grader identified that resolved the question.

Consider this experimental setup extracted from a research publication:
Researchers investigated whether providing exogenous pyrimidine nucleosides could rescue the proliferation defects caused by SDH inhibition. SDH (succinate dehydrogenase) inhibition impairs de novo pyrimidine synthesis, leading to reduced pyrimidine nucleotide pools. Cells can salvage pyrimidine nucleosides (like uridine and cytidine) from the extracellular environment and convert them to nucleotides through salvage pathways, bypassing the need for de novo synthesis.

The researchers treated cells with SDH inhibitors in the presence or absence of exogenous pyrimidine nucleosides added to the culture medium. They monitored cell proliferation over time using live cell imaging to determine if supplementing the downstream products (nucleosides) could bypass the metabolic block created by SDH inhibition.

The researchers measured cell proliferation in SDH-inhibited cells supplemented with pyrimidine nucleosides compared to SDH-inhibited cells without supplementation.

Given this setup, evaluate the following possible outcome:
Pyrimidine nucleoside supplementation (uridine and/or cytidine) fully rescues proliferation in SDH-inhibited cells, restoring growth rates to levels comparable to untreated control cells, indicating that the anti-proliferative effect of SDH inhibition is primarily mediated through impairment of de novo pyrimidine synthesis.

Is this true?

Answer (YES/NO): NO